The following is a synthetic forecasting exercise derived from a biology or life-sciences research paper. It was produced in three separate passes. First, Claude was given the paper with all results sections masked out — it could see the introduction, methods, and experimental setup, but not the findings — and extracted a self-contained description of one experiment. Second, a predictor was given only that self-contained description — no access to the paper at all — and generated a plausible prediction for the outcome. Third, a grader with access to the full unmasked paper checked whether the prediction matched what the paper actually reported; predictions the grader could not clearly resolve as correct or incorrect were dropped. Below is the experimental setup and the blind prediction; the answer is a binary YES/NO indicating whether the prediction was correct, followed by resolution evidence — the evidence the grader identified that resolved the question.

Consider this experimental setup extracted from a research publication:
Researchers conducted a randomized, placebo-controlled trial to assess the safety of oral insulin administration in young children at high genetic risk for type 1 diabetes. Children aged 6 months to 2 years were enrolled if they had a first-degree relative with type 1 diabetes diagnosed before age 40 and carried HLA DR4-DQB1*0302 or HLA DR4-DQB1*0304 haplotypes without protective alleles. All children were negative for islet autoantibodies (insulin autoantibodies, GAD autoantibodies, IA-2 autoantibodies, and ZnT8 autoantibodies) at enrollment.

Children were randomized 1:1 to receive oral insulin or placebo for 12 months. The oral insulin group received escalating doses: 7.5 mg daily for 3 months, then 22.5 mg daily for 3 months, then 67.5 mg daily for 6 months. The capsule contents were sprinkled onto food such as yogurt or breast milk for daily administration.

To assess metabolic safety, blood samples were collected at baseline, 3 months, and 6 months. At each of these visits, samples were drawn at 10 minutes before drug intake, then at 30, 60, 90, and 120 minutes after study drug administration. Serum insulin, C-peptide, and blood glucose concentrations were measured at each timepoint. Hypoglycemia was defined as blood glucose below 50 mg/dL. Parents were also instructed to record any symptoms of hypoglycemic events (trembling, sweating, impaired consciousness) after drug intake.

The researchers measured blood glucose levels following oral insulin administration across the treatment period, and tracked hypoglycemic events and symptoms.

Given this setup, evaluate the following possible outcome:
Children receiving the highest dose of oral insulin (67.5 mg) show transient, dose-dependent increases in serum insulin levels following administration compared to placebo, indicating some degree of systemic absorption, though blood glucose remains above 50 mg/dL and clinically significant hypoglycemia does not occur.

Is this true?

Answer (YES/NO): NO